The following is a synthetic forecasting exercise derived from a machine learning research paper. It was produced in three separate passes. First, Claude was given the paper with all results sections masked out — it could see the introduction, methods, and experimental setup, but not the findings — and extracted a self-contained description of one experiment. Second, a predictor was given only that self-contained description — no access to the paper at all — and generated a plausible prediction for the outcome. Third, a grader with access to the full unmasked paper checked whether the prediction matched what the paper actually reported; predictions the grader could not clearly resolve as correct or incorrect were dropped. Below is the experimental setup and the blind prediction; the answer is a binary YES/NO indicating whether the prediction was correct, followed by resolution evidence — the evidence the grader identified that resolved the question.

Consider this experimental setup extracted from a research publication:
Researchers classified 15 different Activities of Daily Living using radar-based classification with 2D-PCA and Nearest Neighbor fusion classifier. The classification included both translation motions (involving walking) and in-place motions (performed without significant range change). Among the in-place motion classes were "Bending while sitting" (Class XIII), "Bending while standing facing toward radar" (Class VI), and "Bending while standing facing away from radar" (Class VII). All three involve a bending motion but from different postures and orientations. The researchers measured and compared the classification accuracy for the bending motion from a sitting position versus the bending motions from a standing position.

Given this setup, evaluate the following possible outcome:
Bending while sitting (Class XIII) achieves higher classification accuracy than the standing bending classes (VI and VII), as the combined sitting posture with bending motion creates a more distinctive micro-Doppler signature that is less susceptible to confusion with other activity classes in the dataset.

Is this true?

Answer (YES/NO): YES